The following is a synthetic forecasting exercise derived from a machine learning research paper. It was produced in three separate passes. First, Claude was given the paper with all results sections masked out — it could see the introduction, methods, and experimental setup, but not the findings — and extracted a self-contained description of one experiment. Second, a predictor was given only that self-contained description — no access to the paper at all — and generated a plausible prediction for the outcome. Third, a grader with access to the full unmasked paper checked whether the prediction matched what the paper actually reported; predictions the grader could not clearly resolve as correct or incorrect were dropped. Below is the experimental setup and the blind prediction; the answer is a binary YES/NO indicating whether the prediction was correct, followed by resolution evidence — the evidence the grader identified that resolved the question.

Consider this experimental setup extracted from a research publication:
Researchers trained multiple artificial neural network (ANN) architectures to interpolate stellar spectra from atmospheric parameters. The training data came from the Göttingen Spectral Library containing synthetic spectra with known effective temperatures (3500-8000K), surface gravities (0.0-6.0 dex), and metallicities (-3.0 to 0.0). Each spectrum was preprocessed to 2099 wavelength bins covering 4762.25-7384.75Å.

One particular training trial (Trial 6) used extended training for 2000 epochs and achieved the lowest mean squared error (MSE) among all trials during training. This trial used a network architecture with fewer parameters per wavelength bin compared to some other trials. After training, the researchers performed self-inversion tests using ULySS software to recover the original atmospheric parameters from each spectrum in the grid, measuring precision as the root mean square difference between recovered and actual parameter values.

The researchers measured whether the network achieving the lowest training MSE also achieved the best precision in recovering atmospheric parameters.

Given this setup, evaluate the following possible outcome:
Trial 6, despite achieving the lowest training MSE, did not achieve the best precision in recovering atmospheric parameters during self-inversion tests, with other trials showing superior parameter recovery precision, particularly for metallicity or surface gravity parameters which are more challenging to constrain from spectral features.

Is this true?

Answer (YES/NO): NO